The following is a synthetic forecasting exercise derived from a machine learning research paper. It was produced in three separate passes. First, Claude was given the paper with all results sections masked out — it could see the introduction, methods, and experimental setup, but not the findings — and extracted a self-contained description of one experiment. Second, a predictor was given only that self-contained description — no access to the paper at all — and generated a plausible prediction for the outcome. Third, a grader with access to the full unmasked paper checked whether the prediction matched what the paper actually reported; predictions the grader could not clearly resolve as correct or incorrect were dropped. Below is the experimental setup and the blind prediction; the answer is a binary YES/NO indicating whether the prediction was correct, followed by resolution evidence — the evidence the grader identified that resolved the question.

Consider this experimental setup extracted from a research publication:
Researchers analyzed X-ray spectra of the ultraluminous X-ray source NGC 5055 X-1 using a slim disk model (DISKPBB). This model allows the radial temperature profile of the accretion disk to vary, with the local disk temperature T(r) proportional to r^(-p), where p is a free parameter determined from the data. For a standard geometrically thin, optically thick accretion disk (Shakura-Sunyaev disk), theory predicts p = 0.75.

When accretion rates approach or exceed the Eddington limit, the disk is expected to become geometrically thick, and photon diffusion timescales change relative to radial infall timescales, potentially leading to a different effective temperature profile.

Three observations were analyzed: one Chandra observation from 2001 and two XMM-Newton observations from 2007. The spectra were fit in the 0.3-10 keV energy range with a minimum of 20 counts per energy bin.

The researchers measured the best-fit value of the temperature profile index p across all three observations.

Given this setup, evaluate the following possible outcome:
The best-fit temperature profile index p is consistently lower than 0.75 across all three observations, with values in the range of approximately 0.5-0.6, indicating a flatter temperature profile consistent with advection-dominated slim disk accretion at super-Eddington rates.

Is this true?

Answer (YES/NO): YES